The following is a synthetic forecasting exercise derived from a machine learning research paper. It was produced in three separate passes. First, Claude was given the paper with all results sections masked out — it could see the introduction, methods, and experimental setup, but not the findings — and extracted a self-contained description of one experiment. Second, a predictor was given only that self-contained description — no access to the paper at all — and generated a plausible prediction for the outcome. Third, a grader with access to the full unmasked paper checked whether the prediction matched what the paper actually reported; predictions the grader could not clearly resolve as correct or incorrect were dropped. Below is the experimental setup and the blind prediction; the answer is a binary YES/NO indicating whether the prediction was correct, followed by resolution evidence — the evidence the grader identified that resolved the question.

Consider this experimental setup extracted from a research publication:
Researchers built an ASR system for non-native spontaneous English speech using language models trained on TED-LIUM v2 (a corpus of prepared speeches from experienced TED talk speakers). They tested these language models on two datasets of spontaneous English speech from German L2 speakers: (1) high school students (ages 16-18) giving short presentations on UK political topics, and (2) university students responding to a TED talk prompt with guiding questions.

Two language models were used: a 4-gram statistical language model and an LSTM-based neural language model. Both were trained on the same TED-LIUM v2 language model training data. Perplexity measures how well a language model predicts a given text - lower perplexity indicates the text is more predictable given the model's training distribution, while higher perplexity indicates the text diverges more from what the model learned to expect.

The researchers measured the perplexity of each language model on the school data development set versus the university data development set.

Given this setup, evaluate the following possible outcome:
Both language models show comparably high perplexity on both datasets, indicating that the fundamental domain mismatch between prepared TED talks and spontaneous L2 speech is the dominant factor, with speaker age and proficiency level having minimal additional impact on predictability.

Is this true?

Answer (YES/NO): NO